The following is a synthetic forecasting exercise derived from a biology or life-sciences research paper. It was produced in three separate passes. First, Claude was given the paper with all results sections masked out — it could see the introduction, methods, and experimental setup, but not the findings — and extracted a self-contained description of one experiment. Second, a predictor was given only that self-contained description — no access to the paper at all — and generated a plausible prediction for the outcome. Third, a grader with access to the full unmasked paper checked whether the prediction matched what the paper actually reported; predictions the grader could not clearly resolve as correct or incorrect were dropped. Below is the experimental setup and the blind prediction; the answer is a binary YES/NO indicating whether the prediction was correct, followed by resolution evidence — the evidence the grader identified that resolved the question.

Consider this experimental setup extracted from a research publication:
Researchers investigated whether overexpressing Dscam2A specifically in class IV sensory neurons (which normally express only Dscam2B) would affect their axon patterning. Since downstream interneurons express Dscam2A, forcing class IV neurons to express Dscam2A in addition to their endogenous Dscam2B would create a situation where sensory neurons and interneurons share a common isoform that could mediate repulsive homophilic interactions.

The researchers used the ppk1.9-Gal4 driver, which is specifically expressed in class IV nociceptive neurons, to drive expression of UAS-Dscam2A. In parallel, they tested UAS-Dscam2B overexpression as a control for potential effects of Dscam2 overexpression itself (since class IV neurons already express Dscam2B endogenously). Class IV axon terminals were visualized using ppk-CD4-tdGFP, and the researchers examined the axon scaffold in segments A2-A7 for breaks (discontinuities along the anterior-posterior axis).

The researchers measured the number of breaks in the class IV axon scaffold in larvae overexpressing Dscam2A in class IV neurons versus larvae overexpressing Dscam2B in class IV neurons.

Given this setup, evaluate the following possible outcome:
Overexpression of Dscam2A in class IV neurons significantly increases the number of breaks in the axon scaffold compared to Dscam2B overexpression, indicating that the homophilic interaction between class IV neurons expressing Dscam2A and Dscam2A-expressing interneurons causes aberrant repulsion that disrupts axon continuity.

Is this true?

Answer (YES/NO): NO